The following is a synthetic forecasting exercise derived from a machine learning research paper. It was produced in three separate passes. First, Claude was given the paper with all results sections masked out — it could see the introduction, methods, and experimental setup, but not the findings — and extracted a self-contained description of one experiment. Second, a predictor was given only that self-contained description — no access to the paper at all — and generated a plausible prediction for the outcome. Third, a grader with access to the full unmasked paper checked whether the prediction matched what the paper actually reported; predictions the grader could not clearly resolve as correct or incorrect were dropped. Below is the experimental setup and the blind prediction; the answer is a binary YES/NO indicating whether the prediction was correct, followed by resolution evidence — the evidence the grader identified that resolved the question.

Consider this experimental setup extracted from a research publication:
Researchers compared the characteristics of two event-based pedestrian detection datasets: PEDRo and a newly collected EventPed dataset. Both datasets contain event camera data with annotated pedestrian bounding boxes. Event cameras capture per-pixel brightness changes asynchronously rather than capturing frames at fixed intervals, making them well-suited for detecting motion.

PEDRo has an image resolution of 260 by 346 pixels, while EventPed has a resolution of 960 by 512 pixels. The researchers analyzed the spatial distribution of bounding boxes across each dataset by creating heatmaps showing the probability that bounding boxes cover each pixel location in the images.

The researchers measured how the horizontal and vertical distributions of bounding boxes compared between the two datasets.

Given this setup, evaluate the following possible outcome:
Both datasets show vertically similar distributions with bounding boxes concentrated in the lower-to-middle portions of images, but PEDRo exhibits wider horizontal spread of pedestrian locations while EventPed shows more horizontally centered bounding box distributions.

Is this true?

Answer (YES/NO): NO